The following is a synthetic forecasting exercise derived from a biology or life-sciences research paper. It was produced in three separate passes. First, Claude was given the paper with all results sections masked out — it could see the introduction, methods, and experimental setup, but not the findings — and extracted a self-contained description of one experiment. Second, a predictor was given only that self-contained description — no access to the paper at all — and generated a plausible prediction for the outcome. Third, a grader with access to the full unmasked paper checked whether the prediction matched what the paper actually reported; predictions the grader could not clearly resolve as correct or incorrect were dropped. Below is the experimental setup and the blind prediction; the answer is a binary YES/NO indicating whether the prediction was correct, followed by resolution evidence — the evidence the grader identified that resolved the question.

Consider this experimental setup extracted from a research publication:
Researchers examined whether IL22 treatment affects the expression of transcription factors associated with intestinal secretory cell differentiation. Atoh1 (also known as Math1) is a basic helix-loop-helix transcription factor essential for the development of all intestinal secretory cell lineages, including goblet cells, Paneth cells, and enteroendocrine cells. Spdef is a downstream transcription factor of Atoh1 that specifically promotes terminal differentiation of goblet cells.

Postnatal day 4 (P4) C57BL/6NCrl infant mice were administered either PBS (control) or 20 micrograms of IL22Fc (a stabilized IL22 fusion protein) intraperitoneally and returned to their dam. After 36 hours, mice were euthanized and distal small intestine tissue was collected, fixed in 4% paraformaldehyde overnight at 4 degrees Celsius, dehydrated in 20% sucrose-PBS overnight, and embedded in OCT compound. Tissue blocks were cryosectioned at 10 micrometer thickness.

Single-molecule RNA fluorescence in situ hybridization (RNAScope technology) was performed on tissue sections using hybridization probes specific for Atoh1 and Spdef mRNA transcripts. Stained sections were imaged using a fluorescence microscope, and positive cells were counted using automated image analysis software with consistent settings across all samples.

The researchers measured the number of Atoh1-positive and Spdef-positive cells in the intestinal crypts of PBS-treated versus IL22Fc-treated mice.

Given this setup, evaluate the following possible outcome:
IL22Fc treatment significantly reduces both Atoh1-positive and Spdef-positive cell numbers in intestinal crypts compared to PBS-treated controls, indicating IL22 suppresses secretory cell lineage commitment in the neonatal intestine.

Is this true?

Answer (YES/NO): NO